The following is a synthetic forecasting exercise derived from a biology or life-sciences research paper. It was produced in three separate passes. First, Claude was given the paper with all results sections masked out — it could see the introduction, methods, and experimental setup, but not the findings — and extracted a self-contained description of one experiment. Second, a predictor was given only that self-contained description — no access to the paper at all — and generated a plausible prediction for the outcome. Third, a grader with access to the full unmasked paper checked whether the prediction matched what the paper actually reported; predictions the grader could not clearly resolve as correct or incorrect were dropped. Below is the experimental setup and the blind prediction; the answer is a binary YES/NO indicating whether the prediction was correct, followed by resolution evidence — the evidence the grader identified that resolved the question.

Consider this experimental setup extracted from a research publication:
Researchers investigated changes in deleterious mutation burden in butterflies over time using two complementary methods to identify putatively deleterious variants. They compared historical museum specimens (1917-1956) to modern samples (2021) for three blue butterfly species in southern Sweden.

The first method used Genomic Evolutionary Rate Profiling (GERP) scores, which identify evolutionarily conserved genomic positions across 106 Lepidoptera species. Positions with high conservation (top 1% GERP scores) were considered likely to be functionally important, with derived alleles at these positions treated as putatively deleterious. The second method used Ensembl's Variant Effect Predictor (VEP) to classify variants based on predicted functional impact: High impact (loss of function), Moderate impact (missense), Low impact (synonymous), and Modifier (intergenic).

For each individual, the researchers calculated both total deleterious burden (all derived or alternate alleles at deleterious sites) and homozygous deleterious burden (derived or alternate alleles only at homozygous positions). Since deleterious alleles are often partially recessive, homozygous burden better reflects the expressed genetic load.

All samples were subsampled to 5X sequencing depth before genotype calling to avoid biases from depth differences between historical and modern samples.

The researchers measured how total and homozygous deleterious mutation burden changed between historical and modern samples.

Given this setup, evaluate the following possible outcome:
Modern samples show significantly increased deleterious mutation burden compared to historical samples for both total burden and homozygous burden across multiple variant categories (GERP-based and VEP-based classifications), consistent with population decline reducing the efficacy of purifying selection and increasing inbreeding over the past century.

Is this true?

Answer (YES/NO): NO